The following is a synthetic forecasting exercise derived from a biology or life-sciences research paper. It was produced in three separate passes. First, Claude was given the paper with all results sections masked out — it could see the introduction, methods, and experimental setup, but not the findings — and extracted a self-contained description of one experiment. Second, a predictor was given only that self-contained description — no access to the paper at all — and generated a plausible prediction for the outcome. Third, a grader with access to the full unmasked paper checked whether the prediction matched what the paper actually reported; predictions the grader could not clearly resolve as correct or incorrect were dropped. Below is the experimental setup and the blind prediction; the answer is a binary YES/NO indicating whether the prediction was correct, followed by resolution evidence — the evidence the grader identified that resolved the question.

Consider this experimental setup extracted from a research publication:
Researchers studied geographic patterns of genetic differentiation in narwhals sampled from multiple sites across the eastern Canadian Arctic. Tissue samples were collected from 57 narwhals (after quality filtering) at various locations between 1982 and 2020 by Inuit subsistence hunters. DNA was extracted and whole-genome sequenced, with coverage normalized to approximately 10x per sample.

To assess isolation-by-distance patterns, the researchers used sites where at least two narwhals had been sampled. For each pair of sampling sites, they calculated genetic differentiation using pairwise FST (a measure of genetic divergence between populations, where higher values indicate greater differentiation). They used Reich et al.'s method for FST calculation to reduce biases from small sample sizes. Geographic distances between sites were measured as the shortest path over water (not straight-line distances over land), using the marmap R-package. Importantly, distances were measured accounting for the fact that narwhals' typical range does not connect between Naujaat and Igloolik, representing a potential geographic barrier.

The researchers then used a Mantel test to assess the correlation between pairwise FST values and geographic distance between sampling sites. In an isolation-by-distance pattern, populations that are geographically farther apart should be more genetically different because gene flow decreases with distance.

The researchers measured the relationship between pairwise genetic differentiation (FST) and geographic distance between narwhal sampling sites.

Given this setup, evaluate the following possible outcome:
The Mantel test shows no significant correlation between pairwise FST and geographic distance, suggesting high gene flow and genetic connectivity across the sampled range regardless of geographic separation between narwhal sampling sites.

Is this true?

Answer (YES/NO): NO